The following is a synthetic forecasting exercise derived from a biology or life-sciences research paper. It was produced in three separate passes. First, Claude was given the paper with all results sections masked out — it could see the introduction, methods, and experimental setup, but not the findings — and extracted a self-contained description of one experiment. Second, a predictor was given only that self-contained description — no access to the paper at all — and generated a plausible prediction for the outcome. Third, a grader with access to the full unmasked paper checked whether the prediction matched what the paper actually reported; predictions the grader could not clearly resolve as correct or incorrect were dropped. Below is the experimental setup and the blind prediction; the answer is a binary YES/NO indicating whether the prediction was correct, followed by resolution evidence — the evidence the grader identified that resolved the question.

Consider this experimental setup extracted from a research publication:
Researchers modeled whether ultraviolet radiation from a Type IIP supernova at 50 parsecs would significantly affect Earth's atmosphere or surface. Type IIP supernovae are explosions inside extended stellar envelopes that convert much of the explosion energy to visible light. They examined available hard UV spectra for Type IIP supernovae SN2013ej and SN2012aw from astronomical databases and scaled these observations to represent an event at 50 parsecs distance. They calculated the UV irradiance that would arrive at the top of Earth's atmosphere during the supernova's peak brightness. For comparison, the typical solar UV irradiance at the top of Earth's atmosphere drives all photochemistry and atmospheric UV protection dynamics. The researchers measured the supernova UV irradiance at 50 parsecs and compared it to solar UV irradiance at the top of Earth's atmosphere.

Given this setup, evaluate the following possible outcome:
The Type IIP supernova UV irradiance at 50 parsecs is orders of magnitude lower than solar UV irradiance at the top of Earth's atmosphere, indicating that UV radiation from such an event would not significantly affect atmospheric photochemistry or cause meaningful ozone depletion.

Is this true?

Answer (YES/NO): YES